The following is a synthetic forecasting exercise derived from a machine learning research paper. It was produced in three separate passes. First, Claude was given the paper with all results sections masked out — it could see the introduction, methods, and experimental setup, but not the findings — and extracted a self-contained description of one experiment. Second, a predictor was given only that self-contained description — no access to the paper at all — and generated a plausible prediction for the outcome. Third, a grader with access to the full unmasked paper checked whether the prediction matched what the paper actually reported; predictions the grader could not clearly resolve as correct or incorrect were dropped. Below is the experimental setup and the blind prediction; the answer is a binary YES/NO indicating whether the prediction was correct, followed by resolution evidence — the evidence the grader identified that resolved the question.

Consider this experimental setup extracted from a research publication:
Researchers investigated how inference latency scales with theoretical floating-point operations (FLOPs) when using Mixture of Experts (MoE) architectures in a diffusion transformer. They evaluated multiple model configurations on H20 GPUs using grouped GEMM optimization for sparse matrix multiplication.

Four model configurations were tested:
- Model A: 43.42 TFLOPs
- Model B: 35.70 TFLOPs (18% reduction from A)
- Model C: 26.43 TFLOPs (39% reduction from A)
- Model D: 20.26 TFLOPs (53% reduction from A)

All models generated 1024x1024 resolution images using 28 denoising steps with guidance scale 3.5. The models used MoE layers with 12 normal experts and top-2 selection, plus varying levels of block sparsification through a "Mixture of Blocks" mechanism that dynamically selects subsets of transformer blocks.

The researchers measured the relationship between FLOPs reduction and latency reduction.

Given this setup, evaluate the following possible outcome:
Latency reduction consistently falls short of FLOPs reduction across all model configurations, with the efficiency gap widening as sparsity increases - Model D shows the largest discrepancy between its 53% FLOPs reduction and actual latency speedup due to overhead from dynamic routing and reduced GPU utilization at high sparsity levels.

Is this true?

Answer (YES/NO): NO